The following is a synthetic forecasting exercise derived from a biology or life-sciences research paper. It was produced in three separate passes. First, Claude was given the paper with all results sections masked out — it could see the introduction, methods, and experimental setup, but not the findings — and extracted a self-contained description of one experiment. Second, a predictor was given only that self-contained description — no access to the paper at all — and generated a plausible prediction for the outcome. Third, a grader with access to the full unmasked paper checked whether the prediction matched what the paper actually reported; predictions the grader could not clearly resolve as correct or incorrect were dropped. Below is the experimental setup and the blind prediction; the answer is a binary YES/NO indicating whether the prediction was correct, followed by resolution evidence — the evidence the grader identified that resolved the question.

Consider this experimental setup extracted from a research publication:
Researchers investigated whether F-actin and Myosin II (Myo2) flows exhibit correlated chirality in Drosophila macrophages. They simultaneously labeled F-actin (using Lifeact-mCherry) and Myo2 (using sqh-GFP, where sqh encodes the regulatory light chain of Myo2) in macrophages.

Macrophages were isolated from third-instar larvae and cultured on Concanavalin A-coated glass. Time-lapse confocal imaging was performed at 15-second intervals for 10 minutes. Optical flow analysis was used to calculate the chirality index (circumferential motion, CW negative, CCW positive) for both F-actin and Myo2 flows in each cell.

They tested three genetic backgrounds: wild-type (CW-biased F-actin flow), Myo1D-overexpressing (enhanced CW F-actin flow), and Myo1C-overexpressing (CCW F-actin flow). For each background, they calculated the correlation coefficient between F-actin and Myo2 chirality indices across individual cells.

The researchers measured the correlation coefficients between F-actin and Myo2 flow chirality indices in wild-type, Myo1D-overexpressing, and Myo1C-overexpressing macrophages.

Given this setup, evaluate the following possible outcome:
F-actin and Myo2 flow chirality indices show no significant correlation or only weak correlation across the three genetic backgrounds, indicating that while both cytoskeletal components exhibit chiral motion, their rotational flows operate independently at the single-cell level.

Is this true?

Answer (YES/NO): NO